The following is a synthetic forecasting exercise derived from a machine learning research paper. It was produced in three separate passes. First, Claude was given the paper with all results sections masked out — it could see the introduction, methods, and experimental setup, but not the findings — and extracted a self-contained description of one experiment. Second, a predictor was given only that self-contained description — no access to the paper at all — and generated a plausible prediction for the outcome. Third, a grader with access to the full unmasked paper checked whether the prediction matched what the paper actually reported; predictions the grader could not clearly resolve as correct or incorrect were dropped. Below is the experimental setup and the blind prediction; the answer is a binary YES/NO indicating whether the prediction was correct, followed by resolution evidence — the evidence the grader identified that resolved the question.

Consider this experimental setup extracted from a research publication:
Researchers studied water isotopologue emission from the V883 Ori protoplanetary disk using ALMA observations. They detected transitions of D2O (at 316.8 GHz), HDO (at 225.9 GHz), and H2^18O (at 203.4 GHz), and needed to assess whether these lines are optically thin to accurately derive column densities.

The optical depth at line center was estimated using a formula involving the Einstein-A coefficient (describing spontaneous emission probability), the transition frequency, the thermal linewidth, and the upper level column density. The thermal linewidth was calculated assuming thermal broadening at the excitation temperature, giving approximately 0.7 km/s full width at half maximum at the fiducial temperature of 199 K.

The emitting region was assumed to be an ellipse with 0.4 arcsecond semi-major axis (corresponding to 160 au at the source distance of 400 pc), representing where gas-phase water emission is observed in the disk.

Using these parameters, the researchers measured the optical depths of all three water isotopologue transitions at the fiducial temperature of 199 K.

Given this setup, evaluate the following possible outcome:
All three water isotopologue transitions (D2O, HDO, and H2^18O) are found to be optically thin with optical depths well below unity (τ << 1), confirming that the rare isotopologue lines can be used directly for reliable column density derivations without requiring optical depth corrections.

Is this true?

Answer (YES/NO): NO